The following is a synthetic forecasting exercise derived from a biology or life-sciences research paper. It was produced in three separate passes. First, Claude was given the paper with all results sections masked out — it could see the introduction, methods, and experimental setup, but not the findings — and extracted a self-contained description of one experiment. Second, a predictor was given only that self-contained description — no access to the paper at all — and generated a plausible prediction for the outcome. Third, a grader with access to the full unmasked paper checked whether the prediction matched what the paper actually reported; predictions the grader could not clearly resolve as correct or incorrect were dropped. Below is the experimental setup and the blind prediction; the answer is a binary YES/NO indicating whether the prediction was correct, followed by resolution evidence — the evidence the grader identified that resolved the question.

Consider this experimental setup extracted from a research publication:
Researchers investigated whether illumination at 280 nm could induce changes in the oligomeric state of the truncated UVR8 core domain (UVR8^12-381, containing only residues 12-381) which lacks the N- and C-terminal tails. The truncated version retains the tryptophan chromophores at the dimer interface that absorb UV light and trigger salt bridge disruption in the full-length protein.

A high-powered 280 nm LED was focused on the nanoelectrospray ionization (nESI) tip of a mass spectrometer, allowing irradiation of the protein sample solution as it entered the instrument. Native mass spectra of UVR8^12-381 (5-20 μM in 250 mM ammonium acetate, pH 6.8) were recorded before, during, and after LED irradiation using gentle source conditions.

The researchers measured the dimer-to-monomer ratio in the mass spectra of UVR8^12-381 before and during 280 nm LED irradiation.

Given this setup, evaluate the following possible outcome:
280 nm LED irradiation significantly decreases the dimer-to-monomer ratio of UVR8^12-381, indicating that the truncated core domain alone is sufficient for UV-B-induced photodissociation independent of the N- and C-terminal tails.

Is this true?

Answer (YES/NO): YES